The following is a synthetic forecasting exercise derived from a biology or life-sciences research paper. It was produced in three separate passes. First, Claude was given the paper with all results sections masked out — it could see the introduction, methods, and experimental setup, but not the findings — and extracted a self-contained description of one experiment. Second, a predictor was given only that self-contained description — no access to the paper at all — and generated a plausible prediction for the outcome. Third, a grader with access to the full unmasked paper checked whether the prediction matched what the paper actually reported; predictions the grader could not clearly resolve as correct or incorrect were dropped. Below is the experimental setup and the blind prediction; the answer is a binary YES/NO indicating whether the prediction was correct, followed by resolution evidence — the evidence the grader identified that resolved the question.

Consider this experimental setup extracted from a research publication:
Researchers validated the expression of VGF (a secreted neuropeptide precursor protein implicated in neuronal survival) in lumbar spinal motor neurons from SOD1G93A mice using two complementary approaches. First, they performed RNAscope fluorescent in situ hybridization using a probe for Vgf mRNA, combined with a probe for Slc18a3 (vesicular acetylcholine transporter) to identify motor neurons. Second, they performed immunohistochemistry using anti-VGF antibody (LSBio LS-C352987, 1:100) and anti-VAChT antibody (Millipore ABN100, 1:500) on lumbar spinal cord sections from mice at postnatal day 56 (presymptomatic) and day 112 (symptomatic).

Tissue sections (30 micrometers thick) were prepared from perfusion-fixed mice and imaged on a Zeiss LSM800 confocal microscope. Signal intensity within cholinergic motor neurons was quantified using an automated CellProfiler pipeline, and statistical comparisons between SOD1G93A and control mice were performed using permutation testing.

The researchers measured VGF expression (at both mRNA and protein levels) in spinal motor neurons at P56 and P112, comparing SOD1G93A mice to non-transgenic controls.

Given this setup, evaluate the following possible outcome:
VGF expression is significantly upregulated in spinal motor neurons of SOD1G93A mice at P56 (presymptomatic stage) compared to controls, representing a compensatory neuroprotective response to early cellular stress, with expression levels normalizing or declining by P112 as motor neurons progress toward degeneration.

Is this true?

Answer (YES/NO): NO